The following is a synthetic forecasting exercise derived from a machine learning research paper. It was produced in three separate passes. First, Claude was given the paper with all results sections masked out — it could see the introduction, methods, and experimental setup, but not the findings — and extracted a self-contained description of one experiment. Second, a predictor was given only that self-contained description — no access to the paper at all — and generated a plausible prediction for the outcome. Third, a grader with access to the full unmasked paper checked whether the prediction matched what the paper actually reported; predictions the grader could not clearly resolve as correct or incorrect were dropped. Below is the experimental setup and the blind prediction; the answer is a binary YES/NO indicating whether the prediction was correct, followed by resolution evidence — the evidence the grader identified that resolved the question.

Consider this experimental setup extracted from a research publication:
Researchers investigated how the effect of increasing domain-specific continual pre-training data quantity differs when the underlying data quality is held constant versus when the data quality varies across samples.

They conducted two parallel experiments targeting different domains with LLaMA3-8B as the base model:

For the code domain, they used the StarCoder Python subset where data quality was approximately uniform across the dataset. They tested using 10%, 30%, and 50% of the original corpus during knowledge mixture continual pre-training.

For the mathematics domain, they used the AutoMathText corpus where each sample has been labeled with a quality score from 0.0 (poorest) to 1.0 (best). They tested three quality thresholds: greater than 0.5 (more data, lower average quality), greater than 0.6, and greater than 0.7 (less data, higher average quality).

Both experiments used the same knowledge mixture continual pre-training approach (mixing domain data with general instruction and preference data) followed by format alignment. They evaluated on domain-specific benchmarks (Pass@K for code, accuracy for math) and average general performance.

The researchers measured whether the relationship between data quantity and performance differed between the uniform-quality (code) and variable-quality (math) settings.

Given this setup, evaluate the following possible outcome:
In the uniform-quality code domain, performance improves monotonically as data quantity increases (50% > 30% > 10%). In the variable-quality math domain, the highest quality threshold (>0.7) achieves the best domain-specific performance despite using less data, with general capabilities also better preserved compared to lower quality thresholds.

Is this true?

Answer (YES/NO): YES